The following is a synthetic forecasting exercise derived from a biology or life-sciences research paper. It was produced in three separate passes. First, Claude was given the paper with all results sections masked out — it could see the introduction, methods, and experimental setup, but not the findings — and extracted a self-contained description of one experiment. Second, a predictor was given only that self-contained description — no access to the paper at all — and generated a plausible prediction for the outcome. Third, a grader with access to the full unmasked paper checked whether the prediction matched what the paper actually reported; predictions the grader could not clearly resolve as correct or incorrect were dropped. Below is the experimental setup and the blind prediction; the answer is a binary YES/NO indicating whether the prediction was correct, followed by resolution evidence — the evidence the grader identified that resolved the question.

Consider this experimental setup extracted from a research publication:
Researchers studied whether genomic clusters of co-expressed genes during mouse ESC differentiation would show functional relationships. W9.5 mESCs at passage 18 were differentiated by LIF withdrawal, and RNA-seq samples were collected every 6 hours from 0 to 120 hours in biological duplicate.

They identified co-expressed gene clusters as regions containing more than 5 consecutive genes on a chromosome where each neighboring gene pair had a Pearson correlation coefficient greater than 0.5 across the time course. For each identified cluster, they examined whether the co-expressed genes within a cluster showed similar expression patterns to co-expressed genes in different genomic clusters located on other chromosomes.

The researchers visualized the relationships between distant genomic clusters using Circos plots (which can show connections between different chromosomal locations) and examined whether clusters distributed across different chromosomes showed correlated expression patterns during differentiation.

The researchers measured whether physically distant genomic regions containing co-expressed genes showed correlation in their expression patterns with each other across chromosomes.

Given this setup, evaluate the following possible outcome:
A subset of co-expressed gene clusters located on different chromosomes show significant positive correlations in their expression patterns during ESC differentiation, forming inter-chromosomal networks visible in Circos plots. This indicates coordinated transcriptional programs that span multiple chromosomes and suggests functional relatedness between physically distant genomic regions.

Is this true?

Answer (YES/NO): YES